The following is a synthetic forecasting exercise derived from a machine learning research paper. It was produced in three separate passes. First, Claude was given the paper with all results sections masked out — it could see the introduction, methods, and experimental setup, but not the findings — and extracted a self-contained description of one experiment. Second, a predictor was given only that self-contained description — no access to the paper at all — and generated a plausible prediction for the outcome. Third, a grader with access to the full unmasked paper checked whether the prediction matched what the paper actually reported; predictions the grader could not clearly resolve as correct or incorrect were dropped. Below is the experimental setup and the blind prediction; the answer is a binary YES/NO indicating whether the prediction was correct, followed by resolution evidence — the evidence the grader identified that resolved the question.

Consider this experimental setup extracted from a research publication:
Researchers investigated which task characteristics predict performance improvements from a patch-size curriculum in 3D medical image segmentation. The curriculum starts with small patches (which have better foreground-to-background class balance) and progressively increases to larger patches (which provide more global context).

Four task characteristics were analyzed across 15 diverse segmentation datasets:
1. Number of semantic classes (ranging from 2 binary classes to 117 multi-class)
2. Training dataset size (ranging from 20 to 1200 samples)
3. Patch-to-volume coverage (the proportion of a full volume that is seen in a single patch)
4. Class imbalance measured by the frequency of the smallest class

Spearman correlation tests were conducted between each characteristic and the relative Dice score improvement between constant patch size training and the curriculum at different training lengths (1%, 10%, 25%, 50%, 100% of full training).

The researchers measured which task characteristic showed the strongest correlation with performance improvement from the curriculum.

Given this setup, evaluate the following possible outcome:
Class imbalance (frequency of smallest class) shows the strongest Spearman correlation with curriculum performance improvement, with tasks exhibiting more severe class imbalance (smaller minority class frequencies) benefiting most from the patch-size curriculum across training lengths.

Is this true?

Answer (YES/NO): YES